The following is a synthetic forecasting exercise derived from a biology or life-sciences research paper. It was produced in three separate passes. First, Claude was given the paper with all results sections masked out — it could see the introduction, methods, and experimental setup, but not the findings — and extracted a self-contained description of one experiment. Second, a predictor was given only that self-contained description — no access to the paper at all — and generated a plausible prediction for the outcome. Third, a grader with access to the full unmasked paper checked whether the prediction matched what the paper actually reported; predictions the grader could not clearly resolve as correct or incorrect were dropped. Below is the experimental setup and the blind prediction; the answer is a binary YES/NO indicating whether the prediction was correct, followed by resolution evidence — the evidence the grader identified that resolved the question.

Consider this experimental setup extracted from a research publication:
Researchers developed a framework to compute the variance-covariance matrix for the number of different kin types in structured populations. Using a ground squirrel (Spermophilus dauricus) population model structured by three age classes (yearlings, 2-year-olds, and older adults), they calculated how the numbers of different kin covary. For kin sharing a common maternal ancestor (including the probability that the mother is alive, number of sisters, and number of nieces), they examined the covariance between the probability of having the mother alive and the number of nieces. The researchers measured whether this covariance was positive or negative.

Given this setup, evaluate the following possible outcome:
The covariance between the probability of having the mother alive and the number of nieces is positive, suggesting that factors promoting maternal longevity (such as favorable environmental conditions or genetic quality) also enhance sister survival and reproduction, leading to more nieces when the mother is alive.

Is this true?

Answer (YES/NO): NO